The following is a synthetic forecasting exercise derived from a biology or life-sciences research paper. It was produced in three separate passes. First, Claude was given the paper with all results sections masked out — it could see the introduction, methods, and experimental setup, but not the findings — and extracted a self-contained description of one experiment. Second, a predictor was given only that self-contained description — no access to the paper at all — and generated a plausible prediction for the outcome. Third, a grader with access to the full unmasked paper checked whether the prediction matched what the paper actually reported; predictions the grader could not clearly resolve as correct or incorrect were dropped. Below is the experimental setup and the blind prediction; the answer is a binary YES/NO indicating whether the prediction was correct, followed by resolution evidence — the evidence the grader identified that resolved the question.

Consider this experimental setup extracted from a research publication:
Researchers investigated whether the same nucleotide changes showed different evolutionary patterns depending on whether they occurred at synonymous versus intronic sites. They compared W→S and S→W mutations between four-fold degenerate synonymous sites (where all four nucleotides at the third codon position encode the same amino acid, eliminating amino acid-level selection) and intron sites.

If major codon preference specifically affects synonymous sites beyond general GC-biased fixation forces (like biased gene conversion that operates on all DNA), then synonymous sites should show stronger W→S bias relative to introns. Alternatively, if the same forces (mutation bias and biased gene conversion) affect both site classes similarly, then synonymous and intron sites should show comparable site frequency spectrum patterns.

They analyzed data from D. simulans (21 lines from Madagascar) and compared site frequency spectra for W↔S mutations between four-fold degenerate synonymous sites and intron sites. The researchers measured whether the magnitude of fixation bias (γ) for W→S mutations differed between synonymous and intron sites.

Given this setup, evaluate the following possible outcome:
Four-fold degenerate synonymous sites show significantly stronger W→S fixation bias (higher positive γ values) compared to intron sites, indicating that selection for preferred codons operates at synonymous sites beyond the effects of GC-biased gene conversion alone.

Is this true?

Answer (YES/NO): YES